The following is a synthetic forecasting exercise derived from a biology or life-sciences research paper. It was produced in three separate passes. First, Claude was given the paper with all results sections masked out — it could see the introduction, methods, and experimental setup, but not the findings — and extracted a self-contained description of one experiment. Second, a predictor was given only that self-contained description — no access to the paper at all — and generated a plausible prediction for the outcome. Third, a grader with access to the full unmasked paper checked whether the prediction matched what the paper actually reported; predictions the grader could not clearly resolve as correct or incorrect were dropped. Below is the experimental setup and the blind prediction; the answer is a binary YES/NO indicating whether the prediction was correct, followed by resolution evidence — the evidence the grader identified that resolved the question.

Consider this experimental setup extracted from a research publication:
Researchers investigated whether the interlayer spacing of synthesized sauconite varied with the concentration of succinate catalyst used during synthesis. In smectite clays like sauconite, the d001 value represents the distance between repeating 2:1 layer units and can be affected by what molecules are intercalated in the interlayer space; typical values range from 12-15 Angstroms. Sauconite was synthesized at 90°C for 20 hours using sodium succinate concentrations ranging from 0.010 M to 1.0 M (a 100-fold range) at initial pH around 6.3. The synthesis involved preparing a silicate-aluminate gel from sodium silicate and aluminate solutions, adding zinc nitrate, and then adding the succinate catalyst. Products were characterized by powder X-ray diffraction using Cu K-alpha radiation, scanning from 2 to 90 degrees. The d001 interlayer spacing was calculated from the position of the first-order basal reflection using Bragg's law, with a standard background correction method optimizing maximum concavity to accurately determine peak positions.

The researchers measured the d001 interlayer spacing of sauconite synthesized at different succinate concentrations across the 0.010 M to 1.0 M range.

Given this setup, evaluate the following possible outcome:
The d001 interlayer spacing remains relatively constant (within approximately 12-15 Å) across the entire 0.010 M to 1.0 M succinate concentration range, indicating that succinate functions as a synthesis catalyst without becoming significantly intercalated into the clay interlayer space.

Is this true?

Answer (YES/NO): NO